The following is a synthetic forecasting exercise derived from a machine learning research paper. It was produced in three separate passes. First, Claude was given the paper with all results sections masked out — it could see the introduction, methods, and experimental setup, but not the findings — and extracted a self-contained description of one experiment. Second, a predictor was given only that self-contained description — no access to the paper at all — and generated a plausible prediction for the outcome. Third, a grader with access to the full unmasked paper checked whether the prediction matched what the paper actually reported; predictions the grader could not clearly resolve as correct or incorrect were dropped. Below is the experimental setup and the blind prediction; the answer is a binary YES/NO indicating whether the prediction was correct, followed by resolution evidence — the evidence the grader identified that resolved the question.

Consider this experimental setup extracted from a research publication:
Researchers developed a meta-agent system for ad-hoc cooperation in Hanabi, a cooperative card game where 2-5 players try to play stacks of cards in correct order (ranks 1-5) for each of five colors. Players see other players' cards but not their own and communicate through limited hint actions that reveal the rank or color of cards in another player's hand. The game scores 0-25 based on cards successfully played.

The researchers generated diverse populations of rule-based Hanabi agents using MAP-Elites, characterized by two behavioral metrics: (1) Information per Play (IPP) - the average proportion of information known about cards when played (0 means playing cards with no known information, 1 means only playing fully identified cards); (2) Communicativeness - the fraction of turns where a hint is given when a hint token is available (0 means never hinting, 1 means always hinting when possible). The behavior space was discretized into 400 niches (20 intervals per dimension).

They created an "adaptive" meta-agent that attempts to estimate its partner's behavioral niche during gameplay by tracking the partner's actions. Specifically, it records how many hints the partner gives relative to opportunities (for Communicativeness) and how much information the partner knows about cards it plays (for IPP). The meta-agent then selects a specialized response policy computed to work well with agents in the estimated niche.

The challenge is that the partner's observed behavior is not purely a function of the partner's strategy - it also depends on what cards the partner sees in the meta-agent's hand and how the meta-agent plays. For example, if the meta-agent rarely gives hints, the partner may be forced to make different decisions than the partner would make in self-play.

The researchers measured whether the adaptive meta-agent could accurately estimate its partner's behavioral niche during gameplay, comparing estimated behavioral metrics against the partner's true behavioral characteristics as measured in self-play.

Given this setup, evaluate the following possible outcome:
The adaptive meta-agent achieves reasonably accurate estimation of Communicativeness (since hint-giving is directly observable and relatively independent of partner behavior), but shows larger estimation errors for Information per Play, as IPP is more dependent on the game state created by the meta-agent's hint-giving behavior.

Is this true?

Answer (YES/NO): NO